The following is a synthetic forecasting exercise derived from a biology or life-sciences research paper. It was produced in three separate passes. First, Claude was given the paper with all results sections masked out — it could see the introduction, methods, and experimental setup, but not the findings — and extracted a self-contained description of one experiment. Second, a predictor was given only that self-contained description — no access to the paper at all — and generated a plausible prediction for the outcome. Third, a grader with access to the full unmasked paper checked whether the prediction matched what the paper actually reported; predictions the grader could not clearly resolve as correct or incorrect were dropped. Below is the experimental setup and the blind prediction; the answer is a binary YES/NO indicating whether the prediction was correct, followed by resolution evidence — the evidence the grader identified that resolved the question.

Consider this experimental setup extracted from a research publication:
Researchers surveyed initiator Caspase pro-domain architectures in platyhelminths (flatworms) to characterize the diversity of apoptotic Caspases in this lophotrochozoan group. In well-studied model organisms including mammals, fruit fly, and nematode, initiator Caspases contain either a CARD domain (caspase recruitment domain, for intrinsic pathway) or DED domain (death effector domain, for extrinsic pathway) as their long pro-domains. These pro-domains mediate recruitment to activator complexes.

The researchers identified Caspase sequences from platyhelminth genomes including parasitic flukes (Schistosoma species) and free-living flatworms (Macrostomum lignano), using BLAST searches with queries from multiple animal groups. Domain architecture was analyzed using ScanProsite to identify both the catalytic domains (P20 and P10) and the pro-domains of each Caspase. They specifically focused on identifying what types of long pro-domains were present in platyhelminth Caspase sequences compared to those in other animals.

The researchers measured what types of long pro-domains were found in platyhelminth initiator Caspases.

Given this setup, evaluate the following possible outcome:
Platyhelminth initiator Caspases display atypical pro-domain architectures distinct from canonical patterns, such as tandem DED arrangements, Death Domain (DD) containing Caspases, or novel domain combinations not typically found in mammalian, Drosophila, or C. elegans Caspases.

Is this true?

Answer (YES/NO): YES